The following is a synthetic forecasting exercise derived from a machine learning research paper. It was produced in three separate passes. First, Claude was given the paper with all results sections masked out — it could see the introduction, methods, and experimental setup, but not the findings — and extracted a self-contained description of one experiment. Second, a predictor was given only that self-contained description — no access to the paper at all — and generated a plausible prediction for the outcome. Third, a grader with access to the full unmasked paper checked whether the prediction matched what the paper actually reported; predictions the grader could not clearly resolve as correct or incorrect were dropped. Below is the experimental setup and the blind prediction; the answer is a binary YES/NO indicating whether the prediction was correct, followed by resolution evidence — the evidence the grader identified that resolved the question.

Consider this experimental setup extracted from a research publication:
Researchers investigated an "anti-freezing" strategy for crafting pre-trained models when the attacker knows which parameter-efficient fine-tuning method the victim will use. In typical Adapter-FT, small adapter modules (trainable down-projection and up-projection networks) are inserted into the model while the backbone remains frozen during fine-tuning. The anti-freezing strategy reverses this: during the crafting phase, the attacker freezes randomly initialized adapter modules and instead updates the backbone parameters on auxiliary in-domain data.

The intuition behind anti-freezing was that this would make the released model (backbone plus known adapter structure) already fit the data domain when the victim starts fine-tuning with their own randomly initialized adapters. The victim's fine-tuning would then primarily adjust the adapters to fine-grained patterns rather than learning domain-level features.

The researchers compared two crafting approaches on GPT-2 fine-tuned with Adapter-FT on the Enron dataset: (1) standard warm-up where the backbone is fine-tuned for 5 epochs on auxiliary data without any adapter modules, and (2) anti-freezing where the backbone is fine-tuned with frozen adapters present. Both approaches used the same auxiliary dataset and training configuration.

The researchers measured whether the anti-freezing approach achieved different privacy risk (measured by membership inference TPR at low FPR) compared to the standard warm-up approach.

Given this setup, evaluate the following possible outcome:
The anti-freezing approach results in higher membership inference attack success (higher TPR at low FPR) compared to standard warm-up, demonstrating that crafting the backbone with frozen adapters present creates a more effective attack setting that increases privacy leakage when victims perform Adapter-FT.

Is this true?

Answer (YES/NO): YES